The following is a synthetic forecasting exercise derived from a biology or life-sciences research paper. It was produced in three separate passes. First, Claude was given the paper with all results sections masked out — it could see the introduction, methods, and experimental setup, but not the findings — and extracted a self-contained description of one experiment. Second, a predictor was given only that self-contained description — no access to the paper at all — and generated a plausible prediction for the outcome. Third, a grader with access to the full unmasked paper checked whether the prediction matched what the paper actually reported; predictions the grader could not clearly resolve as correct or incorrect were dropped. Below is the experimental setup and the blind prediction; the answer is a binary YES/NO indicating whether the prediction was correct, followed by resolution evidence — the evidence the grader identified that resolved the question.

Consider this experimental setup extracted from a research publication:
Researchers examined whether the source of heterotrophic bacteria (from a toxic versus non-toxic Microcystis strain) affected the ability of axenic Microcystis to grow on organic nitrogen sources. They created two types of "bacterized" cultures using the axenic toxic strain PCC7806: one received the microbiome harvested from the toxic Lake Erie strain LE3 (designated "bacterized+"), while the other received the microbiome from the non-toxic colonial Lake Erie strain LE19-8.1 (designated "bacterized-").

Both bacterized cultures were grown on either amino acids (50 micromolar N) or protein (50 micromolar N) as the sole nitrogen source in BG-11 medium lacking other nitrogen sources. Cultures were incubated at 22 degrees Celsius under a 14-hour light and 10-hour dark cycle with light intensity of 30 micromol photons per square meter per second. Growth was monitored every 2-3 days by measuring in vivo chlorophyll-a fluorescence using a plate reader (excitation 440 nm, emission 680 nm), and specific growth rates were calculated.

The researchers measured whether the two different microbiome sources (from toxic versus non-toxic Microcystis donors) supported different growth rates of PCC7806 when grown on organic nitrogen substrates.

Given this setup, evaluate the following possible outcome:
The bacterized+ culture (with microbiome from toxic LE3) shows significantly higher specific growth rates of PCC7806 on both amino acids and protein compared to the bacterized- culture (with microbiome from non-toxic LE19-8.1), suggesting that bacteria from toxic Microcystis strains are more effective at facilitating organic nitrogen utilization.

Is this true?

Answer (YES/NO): NO